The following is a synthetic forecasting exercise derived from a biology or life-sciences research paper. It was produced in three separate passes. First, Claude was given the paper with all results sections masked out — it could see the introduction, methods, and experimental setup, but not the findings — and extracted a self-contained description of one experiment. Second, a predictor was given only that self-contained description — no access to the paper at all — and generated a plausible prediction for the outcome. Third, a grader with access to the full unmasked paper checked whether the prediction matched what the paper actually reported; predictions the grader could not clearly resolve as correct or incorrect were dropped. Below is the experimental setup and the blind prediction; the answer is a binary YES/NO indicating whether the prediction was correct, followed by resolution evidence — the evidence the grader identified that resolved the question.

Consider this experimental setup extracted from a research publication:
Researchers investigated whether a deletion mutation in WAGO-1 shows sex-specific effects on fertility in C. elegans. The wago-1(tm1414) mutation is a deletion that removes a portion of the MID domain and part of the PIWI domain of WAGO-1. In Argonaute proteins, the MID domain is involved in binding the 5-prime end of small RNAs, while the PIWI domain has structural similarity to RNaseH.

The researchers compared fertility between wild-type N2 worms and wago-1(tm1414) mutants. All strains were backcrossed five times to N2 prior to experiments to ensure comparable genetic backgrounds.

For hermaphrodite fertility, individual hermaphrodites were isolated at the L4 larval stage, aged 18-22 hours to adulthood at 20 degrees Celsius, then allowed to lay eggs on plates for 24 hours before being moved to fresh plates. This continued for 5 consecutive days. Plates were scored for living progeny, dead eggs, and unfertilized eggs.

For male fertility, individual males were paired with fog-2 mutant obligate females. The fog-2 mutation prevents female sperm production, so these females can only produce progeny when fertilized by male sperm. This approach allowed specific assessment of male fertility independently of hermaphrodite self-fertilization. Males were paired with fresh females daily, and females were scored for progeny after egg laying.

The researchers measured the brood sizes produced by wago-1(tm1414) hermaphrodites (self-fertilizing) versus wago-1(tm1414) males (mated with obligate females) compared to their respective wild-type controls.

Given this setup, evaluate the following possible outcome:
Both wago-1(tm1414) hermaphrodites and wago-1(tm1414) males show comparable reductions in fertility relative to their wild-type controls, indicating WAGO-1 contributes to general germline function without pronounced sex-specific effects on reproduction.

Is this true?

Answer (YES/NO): NO